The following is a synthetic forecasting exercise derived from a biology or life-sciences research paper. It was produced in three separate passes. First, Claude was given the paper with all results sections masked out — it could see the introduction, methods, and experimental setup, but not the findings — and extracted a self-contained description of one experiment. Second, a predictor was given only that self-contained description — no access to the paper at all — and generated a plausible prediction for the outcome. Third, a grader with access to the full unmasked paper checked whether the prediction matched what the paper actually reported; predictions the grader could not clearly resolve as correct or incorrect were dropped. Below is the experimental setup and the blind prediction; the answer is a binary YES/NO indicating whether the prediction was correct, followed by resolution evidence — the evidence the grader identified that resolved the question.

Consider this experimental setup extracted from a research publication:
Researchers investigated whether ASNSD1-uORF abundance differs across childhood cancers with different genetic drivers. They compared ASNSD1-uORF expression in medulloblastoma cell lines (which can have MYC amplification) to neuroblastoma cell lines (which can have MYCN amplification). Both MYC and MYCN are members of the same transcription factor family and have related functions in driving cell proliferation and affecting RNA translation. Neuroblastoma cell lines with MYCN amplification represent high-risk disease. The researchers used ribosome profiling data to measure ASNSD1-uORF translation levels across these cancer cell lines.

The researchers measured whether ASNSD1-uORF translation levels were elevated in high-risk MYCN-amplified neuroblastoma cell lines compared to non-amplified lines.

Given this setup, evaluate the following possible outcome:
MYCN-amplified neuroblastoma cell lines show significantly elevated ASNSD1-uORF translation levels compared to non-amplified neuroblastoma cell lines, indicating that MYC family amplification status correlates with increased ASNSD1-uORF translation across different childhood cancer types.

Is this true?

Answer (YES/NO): YES